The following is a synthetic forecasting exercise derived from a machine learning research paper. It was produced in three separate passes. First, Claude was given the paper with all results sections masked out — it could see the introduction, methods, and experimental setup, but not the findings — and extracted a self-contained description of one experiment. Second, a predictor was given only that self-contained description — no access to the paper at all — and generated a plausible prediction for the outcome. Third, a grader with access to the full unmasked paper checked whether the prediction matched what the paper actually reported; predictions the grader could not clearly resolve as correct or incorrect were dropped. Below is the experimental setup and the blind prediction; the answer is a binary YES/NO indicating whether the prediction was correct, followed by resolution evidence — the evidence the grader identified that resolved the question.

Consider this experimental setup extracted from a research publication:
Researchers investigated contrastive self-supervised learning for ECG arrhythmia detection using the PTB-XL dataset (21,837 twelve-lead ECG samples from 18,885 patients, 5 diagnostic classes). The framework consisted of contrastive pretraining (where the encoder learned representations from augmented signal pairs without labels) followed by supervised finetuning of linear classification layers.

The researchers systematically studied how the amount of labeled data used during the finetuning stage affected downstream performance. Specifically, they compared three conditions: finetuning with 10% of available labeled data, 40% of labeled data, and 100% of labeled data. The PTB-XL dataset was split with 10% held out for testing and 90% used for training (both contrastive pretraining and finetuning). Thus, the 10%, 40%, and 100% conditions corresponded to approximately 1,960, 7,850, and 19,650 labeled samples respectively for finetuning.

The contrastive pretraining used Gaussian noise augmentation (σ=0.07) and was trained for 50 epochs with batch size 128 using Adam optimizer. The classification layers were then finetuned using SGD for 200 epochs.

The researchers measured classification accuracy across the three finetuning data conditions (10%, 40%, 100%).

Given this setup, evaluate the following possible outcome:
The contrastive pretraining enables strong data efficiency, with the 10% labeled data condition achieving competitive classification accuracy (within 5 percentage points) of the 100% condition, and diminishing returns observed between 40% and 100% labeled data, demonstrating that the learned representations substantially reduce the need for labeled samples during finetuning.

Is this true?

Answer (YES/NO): NO